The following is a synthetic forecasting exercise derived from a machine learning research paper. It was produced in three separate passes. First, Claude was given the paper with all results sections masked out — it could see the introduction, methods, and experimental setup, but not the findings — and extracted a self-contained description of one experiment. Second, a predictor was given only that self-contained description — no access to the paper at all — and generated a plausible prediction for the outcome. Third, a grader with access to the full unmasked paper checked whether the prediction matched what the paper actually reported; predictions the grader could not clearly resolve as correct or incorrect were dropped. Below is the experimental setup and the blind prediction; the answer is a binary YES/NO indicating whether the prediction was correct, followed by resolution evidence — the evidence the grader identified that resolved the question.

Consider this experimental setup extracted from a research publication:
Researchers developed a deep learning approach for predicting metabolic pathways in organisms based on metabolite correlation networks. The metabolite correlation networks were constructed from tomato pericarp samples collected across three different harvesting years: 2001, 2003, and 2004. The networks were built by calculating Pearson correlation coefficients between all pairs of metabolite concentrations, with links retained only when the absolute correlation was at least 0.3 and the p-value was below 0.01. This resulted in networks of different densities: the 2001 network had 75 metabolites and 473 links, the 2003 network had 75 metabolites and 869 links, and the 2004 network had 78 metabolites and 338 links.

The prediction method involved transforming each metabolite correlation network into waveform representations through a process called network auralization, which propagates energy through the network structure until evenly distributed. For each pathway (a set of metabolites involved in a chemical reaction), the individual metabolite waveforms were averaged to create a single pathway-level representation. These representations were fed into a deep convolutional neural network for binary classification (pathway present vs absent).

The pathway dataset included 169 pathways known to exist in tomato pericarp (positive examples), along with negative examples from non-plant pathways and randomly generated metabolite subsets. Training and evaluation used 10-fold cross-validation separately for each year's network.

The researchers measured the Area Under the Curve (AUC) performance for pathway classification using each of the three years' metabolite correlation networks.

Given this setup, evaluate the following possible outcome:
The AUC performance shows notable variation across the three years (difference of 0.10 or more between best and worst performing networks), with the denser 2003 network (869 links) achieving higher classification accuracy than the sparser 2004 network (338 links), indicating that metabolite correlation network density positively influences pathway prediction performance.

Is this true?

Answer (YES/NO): NO